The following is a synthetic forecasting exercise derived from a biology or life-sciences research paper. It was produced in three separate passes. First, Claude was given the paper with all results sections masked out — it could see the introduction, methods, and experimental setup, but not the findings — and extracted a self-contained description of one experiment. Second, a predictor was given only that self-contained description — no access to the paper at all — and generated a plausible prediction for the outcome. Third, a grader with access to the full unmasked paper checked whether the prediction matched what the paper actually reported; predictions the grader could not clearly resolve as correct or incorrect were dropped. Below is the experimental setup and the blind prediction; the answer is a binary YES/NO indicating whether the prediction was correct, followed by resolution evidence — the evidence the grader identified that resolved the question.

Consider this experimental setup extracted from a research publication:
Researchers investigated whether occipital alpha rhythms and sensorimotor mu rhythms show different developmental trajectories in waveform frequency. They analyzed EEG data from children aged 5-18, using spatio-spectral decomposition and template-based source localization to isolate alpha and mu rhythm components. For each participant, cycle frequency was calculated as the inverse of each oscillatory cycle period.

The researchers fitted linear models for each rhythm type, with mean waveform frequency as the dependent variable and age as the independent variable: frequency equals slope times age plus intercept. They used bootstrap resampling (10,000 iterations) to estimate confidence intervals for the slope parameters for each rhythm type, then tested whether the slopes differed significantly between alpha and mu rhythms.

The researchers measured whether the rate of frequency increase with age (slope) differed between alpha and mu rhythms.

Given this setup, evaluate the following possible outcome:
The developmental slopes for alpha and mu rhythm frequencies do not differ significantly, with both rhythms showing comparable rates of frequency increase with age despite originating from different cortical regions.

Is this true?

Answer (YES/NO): NO